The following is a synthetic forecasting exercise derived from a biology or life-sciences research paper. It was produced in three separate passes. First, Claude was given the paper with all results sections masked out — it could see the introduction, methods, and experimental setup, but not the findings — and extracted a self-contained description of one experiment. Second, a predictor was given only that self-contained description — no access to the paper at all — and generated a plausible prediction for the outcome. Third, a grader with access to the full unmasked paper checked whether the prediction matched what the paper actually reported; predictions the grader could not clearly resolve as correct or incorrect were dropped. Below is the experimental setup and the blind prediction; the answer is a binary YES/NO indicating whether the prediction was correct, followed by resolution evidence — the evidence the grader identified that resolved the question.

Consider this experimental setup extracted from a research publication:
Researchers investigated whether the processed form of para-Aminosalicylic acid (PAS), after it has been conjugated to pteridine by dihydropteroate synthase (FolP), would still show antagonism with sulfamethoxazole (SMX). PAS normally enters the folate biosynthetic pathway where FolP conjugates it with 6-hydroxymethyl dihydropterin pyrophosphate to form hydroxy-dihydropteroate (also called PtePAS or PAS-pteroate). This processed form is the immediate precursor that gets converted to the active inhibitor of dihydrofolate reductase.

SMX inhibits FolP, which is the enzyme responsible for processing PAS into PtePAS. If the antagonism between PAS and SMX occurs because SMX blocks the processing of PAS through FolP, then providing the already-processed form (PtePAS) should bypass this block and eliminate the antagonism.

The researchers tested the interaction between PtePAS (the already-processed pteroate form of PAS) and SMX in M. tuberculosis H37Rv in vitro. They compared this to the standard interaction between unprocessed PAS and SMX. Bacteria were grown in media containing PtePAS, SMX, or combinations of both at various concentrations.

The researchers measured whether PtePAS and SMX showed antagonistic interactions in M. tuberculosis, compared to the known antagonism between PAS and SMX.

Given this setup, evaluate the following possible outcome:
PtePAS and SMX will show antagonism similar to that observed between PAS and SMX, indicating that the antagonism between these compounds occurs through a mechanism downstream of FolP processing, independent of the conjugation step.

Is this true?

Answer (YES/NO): YES